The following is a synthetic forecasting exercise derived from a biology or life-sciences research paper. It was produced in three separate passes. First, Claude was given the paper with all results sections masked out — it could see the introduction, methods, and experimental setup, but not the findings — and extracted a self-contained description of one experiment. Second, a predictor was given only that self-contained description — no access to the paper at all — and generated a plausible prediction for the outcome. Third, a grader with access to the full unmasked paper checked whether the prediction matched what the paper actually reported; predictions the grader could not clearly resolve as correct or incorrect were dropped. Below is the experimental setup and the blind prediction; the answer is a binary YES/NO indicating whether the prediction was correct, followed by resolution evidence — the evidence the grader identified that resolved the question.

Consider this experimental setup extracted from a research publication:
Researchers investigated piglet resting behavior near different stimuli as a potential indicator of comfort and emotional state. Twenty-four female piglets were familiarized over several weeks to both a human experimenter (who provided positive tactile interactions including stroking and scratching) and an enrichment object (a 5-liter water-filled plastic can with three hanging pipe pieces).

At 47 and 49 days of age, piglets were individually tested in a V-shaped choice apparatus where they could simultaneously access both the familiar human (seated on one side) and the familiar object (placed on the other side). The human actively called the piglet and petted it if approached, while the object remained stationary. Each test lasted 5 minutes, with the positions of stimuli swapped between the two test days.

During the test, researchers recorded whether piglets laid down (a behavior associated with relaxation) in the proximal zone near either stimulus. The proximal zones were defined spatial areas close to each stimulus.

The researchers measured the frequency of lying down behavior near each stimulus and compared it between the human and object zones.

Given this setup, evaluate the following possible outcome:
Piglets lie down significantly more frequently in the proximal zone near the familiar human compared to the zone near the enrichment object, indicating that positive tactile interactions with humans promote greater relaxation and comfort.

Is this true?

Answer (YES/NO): YES